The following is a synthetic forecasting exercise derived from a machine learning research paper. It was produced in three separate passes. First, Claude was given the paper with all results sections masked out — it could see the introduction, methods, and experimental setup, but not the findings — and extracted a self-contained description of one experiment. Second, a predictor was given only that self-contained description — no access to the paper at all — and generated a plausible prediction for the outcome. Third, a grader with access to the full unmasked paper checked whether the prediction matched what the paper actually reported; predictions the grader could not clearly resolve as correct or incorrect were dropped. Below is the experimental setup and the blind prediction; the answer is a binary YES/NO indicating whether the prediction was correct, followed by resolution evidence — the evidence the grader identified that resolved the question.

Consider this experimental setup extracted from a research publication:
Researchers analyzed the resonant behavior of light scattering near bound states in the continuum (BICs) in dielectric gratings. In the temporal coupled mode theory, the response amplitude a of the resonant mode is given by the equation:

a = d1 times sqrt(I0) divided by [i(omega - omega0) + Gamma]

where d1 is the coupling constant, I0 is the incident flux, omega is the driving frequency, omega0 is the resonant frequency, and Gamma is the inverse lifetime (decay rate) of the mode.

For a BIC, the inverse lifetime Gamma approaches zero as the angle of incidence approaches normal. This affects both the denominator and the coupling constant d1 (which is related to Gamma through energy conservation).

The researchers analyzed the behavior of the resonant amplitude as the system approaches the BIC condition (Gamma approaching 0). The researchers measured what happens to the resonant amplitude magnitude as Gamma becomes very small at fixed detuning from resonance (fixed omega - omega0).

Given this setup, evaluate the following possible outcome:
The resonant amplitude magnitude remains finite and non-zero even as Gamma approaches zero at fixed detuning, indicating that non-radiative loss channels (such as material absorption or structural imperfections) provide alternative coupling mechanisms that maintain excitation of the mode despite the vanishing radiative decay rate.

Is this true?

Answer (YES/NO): NO